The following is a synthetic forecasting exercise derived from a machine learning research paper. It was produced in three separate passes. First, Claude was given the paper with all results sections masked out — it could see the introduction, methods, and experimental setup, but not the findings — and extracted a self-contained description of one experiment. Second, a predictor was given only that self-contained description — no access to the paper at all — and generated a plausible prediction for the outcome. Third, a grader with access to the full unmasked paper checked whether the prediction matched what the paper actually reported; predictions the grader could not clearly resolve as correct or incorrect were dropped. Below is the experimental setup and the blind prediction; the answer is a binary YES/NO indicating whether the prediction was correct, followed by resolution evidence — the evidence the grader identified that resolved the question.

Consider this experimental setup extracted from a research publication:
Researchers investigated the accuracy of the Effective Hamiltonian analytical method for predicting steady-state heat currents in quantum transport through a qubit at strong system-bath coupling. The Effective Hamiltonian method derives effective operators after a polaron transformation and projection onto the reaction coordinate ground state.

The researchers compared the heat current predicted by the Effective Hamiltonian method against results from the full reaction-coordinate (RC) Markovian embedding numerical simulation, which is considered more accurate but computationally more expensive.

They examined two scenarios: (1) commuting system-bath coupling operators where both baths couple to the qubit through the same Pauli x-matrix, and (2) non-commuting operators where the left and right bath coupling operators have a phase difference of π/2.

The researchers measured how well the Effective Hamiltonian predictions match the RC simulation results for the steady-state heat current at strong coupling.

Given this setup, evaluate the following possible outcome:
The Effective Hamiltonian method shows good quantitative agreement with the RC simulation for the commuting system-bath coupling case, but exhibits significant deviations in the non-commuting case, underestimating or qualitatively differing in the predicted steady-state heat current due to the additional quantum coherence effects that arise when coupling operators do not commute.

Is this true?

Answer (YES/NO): YES